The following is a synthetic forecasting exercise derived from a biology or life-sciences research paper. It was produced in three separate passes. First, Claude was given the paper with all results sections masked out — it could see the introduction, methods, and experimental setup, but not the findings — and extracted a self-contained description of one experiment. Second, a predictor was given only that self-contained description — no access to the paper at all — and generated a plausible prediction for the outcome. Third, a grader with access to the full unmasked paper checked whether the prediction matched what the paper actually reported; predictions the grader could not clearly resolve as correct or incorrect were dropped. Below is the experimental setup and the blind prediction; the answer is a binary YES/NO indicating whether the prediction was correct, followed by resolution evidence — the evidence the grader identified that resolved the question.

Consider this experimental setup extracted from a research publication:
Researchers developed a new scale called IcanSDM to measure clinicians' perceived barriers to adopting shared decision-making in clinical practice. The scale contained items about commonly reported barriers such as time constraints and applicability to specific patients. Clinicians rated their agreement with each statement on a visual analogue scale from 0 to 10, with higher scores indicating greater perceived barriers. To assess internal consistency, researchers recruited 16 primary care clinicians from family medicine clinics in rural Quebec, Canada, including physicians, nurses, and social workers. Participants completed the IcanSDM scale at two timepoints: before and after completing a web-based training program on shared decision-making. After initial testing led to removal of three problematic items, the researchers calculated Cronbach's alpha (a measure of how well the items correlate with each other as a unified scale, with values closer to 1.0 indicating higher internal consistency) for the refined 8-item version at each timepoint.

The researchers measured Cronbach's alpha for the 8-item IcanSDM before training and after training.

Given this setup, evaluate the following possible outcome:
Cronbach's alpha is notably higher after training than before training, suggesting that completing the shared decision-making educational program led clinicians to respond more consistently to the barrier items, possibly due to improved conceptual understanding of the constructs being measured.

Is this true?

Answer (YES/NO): YES